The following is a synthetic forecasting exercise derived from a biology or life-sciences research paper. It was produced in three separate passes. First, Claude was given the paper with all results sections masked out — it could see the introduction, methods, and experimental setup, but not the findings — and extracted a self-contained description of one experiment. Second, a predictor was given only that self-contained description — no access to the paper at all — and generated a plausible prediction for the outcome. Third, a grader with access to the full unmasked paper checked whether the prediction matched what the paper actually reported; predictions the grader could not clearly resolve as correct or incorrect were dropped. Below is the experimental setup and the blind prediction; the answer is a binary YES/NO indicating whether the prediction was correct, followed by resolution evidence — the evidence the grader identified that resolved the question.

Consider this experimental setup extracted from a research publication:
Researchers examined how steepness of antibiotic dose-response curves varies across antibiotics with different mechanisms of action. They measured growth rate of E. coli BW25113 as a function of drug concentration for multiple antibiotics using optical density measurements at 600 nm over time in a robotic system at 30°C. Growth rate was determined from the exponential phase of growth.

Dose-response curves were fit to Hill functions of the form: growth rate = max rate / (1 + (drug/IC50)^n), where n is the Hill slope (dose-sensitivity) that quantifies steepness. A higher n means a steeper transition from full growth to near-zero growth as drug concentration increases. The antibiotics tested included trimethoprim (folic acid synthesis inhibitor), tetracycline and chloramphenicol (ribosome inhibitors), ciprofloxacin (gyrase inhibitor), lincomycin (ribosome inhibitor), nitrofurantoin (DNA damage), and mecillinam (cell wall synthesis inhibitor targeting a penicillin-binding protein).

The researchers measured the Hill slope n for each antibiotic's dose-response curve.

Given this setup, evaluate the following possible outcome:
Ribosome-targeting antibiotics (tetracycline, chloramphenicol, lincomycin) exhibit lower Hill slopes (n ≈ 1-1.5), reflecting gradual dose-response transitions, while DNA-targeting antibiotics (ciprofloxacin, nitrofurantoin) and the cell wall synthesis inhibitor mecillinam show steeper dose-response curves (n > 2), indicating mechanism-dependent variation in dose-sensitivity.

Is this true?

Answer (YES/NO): NO